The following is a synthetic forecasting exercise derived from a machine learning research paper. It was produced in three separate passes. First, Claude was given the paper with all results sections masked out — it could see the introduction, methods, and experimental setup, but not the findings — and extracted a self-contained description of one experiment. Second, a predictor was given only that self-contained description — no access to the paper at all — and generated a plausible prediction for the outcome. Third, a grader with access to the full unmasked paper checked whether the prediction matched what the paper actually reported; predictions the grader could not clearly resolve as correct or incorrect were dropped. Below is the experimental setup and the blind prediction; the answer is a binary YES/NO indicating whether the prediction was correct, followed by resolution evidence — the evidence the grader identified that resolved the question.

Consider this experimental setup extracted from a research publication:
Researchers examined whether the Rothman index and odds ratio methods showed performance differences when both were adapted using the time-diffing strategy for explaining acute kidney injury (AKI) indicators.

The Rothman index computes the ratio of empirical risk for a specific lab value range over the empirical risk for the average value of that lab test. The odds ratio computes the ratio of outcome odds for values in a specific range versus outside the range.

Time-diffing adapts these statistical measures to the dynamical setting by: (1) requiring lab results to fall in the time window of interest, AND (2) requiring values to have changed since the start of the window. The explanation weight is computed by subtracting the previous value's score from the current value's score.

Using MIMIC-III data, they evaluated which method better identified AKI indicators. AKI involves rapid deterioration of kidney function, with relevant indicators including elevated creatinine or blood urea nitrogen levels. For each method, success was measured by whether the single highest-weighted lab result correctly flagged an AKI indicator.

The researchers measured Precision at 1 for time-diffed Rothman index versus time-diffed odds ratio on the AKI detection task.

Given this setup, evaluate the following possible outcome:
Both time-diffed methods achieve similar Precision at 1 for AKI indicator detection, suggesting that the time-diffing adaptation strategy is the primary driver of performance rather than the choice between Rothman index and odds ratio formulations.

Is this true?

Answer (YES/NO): YES